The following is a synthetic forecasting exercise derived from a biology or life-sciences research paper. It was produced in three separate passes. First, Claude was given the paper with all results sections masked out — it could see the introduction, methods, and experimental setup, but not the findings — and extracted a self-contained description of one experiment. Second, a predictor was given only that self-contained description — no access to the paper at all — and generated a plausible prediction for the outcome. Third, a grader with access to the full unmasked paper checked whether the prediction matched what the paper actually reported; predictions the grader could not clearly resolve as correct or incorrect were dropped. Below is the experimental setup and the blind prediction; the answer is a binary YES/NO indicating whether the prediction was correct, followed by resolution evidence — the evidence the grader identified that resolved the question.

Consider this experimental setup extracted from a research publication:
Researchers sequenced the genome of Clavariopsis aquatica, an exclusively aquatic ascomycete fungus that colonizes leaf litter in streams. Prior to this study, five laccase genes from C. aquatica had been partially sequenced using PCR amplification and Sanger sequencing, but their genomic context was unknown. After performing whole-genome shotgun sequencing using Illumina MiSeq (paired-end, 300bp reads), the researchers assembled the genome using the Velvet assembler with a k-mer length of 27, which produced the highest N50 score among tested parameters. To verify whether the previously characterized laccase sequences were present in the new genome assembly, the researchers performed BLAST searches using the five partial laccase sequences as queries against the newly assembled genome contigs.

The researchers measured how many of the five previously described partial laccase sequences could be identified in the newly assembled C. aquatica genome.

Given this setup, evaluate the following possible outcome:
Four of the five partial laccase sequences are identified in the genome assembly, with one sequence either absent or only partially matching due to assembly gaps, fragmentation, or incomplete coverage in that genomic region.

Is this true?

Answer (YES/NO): NO